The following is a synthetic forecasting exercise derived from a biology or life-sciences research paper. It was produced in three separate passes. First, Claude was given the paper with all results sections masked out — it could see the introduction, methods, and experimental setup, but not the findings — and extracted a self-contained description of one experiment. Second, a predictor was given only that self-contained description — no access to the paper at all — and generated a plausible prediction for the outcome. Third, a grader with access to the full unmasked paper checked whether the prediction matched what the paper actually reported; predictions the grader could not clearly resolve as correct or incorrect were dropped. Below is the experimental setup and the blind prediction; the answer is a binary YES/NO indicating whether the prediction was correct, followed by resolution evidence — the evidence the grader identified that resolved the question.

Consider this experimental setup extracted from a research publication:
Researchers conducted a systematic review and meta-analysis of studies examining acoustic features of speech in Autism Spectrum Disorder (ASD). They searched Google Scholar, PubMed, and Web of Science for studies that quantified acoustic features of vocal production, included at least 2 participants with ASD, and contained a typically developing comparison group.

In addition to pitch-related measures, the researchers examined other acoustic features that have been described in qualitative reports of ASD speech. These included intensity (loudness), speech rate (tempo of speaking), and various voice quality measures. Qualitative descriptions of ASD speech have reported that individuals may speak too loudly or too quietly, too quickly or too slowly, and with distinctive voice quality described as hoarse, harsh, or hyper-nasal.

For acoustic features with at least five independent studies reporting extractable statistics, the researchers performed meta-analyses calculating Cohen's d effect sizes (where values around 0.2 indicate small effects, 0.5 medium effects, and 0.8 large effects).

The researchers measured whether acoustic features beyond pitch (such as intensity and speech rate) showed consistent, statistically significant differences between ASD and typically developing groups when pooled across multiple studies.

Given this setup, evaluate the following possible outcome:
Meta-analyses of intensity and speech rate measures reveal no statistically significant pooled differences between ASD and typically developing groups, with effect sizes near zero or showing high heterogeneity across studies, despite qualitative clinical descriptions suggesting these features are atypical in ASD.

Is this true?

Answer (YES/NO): NO